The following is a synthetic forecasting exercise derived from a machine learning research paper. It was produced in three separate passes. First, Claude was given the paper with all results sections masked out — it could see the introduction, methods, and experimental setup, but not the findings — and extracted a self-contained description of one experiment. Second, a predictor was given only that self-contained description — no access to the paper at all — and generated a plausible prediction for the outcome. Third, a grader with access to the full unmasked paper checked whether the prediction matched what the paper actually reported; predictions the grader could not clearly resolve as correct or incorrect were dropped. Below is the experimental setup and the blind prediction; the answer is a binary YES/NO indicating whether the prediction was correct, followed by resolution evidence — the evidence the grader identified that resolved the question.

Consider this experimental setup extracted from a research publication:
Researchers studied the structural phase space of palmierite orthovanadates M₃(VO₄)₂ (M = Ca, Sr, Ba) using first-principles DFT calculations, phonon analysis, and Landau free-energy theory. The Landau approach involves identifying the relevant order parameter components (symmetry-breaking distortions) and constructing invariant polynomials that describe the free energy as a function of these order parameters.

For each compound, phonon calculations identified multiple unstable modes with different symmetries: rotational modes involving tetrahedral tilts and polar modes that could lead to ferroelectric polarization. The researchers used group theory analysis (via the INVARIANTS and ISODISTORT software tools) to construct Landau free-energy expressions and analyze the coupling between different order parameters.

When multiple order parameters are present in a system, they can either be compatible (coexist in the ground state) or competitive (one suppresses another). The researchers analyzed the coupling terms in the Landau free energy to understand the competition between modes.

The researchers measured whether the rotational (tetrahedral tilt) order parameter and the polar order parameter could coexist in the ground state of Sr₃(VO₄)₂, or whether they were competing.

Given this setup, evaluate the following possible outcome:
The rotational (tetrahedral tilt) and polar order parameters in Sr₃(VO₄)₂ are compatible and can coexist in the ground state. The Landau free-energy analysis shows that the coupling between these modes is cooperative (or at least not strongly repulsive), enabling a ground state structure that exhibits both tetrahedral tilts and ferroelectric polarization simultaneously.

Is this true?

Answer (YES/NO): NO